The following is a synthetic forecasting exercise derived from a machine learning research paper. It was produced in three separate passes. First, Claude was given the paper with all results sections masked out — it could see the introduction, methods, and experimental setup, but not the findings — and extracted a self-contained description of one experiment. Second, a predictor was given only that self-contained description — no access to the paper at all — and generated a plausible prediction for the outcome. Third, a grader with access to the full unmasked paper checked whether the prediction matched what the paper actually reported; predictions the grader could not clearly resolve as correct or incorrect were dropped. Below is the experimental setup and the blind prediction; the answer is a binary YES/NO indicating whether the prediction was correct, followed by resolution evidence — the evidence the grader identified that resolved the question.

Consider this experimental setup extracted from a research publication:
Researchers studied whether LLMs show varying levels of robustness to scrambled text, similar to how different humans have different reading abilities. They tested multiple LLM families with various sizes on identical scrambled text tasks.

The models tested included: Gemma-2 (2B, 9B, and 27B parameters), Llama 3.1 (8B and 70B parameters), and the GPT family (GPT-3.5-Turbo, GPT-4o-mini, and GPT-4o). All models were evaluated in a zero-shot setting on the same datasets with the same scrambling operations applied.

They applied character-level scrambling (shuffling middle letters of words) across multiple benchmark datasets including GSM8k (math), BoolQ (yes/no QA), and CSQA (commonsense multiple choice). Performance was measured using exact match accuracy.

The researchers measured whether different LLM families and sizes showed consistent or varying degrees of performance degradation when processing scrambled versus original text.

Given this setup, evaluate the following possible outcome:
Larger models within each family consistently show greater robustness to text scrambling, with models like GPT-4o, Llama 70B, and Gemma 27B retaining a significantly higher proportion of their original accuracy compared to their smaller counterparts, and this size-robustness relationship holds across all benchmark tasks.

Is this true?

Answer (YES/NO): YES